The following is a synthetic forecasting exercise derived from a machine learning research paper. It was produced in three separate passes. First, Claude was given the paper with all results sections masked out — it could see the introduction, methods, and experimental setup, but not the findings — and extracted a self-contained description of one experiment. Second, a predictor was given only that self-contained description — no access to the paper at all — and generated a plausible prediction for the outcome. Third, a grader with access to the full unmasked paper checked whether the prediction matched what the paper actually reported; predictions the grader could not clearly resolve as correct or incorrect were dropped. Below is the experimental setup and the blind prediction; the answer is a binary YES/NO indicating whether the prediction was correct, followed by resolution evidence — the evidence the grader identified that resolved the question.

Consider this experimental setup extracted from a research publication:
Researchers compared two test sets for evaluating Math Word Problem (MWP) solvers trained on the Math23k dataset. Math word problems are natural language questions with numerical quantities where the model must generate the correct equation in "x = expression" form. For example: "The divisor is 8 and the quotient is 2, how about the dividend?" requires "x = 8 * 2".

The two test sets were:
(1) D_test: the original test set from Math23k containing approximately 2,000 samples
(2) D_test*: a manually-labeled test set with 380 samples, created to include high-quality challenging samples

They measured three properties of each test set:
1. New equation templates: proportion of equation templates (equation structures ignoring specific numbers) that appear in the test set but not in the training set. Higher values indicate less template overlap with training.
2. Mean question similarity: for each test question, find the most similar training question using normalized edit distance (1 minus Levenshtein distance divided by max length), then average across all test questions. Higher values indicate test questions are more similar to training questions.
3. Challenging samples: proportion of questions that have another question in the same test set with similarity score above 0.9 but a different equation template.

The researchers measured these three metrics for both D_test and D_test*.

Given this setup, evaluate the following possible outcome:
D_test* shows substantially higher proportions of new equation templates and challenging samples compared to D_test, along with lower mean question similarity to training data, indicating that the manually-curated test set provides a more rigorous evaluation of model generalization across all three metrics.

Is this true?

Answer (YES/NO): YES